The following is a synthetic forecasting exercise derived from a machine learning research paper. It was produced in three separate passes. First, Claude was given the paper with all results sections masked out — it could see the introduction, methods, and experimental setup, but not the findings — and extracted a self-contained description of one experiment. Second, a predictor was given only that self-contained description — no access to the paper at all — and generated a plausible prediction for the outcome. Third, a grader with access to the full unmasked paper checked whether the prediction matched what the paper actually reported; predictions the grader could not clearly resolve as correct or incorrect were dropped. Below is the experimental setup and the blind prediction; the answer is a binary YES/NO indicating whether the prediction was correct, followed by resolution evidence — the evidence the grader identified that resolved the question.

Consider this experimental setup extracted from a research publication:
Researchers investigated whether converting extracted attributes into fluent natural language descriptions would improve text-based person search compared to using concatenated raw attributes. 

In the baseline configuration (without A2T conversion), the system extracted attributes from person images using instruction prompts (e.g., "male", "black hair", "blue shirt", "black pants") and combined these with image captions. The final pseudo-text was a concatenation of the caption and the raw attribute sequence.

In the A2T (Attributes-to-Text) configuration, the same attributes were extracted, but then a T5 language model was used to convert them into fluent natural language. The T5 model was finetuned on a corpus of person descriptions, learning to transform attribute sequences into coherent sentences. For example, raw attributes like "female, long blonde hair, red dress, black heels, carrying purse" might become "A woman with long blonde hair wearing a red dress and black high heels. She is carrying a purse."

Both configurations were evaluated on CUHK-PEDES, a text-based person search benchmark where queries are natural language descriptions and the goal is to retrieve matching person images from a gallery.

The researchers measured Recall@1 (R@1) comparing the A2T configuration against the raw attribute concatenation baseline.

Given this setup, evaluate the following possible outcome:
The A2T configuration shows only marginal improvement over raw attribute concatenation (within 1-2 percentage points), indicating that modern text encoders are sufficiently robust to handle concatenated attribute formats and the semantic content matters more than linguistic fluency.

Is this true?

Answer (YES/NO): YES